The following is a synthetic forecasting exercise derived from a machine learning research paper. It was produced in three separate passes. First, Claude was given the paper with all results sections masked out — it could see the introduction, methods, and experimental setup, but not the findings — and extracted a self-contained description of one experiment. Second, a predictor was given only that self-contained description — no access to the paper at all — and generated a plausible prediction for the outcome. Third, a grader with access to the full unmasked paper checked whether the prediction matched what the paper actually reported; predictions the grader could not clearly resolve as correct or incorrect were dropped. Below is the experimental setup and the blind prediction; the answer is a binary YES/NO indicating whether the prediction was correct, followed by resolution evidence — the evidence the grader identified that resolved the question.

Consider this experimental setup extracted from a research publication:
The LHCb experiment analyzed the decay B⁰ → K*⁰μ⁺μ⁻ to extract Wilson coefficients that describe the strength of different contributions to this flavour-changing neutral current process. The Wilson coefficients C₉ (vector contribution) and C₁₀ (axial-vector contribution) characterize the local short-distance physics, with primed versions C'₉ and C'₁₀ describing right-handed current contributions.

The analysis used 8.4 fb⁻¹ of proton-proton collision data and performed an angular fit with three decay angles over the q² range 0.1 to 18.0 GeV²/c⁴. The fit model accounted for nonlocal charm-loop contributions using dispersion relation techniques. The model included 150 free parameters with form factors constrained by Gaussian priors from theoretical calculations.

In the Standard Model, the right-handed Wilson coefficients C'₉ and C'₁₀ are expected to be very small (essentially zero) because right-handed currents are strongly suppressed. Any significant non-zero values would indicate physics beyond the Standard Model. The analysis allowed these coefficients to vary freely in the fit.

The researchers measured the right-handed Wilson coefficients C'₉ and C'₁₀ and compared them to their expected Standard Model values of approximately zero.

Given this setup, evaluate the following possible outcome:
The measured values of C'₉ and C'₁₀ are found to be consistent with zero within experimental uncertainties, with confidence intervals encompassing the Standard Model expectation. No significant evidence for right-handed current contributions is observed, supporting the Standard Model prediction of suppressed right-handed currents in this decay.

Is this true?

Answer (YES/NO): YES